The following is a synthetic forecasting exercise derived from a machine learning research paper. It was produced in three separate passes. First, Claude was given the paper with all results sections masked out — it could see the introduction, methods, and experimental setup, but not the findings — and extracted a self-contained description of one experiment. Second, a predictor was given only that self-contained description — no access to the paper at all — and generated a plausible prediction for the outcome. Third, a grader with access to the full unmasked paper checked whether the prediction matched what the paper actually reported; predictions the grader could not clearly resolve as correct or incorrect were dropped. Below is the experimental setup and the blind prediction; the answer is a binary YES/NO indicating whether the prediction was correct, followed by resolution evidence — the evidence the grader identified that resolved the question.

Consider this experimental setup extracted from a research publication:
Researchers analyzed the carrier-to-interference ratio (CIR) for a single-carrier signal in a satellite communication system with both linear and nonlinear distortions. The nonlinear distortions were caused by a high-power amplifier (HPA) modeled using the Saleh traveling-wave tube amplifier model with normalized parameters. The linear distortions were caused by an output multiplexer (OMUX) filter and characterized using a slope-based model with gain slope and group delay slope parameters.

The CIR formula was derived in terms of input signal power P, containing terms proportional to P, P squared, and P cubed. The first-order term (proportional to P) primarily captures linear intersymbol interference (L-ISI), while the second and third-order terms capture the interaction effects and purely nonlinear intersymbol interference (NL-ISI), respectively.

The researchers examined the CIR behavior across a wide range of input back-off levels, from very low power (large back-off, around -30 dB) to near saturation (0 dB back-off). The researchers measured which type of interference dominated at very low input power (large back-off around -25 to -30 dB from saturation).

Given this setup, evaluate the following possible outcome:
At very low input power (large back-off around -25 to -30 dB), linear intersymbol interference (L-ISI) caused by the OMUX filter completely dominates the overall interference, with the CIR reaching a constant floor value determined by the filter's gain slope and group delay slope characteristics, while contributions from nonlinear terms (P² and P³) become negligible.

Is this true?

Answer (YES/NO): YES